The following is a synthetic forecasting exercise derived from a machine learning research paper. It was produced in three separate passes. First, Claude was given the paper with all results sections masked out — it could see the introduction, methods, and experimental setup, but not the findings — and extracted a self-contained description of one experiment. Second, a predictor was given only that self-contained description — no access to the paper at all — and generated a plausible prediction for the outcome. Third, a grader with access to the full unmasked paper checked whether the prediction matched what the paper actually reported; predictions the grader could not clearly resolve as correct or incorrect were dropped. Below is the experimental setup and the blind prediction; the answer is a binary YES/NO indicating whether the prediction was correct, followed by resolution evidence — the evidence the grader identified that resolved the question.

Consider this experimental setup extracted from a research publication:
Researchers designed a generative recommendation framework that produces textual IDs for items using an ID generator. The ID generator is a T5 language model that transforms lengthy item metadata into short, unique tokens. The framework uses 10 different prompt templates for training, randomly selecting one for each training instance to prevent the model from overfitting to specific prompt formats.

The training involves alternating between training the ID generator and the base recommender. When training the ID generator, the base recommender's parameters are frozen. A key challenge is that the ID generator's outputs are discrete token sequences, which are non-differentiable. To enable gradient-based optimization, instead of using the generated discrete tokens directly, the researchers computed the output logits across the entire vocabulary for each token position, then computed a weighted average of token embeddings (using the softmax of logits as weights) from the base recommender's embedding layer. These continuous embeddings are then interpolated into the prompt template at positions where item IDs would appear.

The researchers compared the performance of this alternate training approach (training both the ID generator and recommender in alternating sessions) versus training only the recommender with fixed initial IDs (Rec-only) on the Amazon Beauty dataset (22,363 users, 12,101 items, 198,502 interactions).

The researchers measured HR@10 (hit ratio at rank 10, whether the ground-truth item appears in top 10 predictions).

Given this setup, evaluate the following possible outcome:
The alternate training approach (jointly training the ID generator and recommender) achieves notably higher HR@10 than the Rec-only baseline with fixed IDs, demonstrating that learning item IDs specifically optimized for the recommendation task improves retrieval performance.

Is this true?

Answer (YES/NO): NO